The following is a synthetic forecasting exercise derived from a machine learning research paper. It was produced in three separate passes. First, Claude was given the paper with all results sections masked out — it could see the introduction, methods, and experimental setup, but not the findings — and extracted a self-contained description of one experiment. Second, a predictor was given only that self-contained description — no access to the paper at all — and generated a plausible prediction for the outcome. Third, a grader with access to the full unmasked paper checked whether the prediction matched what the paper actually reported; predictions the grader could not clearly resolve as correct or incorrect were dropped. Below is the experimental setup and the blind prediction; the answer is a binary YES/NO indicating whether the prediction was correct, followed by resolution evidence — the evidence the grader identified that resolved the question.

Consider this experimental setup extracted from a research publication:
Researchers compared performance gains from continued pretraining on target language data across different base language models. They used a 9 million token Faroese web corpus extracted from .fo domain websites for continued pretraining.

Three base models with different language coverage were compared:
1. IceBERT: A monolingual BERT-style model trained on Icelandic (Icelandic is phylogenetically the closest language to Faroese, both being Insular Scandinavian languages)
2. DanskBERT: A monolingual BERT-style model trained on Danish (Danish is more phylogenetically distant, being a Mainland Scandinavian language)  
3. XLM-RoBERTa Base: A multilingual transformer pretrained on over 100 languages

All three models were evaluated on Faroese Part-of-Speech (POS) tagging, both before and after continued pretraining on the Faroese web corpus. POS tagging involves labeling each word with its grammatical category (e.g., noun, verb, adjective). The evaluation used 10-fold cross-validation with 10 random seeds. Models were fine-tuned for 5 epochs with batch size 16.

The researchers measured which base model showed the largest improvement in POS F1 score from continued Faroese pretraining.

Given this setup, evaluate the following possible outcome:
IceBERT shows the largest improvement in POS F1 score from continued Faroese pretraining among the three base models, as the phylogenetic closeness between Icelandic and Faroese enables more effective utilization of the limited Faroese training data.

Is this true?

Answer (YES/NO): NO